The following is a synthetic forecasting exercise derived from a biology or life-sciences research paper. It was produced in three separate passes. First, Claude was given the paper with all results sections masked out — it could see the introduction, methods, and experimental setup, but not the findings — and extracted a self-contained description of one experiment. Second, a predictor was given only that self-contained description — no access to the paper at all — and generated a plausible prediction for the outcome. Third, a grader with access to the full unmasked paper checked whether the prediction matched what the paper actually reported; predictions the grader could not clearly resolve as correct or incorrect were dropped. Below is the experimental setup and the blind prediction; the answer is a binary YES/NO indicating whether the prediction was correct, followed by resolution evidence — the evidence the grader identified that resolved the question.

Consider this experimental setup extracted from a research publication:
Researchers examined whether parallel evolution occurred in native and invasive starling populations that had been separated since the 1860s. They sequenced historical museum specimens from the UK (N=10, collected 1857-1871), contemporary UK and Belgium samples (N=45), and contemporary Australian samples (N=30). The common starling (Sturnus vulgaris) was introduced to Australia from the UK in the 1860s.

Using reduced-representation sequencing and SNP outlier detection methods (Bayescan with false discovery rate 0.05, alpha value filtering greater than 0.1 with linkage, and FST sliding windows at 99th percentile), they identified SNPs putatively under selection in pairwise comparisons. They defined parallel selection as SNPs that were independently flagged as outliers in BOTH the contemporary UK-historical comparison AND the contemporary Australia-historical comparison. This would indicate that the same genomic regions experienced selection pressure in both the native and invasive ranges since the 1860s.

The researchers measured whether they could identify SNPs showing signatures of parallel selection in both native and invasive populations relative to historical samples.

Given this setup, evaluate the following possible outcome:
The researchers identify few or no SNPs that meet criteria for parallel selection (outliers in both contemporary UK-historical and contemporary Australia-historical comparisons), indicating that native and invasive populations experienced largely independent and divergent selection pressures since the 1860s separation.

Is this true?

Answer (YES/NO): NO